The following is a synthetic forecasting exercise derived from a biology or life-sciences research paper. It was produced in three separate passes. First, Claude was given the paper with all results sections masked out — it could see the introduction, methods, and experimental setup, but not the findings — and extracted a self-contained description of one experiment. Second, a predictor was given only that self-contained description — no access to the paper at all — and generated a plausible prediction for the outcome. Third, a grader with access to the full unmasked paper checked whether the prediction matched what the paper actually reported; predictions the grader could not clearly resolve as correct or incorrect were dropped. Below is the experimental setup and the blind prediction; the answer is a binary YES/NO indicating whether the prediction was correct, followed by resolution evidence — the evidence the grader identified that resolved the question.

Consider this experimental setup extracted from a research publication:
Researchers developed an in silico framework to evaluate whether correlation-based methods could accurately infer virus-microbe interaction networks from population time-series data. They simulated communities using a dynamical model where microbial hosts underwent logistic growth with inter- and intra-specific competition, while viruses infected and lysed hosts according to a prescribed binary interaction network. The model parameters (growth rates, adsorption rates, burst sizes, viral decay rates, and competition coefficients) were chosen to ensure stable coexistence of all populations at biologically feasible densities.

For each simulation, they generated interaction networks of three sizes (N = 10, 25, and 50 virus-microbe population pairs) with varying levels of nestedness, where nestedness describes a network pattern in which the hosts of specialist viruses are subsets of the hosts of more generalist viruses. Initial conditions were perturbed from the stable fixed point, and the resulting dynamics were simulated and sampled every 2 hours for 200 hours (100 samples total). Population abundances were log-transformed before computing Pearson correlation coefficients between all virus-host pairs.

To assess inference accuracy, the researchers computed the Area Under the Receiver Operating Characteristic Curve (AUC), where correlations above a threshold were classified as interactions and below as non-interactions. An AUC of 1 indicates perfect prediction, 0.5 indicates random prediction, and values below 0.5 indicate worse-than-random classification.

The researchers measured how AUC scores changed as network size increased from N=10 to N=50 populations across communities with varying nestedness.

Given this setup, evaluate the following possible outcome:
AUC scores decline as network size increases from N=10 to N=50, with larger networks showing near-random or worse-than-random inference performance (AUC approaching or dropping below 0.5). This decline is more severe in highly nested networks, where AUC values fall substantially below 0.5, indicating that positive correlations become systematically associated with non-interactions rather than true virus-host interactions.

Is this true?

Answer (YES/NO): NO